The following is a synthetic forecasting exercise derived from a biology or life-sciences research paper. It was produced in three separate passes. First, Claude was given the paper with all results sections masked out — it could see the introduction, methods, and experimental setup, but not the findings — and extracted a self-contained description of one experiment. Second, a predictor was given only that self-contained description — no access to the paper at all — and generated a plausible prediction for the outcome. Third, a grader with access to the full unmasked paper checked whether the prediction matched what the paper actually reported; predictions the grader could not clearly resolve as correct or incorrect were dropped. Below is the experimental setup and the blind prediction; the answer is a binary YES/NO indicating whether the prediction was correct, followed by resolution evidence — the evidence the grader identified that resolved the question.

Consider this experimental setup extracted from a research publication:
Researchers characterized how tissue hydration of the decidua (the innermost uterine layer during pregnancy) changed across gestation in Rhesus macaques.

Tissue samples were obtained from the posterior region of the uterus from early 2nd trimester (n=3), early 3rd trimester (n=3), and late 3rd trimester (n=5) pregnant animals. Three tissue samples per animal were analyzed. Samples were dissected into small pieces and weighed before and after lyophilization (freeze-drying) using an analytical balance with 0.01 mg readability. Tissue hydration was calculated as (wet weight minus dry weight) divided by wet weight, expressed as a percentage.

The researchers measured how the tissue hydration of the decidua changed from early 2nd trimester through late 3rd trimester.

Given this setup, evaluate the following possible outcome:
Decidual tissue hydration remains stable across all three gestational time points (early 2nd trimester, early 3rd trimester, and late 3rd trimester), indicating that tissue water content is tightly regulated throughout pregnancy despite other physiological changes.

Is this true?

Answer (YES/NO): YES